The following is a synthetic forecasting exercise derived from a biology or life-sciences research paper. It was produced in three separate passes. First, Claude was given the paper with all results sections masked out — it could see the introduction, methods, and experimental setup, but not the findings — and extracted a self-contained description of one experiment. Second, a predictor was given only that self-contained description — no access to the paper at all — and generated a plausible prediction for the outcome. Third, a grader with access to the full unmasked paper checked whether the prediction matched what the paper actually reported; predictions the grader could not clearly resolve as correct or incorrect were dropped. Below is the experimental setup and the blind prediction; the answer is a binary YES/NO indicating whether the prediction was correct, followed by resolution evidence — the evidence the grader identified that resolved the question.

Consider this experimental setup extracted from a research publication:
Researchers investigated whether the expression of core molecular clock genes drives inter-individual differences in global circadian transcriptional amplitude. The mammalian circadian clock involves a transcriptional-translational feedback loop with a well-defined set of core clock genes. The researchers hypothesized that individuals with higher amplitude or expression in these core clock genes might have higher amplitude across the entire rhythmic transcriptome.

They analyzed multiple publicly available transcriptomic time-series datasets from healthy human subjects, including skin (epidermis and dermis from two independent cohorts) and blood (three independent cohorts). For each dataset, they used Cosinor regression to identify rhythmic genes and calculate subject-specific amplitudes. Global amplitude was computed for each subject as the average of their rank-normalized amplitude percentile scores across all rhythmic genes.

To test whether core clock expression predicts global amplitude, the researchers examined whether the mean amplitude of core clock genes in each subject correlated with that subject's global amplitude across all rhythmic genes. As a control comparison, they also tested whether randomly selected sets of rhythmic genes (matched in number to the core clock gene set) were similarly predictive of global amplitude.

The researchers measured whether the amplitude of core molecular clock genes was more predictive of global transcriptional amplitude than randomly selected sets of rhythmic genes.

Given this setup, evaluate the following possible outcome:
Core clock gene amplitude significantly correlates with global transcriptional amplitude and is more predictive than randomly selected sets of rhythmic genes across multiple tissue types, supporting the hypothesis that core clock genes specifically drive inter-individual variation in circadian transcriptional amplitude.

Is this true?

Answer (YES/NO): NO